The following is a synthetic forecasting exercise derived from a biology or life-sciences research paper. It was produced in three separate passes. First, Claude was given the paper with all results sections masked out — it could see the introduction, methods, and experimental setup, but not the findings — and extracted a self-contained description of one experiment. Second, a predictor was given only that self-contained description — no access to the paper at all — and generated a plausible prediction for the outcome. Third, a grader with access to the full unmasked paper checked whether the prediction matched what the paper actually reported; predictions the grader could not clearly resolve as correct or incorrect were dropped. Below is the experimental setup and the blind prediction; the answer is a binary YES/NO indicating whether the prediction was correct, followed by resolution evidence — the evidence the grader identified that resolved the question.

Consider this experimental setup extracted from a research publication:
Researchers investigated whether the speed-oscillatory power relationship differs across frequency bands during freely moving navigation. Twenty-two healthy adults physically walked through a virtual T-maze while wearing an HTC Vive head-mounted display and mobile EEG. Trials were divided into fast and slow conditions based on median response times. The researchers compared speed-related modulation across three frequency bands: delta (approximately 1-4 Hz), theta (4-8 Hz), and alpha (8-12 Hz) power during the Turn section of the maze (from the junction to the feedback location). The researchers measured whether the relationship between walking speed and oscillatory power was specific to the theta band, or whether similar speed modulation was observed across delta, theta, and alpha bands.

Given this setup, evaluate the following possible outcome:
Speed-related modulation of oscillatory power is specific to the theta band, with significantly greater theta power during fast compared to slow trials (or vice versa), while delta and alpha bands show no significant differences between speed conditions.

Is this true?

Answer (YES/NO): YES